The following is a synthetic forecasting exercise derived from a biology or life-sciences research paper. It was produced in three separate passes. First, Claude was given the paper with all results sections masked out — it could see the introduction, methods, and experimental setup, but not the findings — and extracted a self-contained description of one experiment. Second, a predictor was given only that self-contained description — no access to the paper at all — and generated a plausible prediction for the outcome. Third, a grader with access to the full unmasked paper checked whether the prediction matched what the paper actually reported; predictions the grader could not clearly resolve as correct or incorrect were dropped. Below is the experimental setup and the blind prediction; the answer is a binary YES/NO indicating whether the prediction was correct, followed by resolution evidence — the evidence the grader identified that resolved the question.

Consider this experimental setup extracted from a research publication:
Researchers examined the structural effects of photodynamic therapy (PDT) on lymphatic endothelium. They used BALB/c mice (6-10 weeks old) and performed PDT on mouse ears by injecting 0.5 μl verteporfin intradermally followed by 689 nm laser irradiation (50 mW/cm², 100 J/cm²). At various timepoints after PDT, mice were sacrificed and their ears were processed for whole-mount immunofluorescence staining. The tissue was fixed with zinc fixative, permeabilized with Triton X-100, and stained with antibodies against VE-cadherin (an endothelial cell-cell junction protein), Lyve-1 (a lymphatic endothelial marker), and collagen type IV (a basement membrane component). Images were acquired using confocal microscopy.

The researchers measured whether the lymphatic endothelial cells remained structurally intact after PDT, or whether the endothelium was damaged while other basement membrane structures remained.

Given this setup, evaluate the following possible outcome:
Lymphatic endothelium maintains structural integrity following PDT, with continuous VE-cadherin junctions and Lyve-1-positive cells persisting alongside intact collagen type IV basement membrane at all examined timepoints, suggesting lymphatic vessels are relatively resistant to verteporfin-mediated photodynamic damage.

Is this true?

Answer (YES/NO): NO